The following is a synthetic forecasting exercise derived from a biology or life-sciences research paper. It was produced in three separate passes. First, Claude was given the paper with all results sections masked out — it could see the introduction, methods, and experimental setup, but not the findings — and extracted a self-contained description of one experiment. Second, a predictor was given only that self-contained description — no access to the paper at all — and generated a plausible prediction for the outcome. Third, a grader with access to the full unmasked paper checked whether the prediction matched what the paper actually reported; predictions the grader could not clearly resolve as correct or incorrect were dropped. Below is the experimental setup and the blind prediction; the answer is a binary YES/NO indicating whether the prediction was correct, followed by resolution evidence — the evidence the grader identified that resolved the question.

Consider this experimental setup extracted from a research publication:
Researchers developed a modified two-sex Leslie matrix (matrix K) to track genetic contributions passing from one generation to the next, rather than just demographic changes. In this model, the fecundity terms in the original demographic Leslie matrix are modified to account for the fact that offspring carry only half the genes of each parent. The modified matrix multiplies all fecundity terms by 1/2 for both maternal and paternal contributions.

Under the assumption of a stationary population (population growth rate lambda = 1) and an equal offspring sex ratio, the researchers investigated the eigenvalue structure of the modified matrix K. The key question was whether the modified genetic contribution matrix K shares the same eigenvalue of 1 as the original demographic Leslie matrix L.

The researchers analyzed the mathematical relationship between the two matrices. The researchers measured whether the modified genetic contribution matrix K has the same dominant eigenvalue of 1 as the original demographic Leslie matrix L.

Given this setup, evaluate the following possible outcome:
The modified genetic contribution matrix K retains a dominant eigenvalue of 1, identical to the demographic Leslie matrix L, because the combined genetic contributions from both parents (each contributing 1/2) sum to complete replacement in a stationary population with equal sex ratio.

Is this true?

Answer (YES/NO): YES